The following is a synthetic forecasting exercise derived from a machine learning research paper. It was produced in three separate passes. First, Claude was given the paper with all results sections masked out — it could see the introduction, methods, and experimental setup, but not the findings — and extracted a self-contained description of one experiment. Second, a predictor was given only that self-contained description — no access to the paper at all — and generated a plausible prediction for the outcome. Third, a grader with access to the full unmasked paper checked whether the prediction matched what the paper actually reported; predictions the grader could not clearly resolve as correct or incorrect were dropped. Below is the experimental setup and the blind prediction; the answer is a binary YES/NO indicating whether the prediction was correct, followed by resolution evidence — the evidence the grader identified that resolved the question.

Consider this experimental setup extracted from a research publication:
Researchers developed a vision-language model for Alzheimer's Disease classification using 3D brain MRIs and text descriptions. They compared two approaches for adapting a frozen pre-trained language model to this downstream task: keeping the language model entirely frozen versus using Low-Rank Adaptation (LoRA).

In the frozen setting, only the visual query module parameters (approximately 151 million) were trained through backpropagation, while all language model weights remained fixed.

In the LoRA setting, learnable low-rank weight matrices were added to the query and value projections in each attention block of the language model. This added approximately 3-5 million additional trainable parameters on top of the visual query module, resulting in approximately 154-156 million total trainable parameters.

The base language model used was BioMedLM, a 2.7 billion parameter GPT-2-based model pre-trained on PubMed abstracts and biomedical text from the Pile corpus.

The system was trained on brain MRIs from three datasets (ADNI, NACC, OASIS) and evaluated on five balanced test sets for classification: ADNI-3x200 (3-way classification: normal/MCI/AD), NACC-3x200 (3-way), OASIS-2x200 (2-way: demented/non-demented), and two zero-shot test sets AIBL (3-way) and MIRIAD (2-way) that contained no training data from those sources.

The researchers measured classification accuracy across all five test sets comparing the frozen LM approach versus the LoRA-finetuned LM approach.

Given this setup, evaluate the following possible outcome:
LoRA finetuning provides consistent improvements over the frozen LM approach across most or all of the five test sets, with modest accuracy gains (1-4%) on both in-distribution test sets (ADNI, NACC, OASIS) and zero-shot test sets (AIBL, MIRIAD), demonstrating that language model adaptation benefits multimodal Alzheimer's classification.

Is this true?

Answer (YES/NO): NO